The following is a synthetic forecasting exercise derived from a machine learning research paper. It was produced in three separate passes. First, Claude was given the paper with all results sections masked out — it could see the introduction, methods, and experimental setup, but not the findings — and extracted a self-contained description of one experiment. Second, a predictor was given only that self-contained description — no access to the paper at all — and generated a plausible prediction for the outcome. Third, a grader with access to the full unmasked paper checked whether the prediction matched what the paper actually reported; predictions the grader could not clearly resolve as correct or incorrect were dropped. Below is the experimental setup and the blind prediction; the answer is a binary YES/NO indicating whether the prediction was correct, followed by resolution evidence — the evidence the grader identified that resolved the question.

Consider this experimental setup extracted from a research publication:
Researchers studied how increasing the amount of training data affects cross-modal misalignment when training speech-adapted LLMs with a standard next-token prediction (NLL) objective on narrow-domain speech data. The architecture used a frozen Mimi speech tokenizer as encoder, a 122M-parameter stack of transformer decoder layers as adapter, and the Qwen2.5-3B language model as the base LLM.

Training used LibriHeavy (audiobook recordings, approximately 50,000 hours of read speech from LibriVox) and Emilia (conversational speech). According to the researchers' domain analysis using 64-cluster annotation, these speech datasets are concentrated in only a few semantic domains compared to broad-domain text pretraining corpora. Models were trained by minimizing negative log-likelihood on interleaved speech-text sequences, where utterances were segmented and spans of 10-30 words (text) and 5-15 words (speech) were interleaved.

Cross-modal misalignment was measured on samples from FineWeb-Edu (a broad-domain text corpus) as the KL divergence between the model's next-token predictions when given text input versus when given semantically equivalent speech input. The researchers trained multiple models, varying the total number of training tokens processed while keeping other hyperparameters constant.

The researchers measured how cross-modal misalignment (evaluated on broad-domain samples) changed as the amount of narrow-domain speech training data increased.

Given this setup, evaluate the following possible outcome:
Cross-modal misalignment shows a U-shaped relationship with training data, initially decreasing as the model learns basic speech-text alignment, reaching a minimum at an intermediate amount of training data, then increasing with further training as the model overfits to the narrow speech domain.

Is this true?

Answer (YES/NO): NO